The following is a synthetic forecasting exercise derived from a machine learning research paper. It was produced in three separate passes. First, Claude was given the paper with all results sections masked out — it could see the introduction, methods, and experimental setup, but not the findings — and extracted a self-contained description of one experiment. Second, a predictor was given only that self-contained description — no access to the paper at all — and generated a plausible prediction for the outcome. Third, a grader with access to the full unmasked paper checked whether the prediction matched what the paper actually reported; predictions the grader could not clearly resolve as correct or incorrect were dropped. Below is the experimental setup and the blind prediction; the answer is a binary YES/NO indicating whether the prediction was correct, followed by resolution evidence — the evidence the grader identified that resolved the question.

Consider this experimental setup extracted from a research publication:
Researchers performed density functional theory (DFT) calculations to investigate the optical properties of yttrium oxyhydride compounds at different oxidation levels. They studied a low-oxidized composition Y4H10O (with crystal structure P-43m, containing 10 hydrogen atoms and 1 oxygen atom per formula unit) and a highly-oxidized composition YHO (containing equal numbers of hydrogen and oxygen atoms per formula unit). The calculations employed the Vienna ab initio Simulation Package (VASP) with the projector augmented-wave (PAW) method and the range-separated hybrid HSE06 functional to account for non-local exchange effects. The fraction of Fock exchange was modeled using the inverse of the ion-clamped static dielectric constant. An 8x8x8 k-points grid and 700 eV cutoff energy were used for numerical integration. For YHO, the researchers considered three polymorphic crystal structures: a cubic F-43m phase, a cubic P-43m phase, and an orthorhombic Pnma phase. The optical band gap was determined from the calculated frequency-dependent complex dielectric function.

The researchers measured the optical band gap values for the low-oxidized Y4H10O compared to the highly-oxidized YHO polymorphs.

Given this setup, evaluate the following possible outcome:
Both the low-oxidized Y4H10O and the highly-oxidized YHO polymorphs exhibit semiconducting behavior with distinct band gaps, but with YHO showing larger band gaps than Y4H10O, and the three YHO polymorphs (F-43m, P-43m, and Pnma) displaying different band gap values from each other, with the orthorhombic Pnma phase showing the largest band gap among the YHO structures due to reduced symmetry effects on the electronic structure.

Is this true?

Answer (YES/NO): NO